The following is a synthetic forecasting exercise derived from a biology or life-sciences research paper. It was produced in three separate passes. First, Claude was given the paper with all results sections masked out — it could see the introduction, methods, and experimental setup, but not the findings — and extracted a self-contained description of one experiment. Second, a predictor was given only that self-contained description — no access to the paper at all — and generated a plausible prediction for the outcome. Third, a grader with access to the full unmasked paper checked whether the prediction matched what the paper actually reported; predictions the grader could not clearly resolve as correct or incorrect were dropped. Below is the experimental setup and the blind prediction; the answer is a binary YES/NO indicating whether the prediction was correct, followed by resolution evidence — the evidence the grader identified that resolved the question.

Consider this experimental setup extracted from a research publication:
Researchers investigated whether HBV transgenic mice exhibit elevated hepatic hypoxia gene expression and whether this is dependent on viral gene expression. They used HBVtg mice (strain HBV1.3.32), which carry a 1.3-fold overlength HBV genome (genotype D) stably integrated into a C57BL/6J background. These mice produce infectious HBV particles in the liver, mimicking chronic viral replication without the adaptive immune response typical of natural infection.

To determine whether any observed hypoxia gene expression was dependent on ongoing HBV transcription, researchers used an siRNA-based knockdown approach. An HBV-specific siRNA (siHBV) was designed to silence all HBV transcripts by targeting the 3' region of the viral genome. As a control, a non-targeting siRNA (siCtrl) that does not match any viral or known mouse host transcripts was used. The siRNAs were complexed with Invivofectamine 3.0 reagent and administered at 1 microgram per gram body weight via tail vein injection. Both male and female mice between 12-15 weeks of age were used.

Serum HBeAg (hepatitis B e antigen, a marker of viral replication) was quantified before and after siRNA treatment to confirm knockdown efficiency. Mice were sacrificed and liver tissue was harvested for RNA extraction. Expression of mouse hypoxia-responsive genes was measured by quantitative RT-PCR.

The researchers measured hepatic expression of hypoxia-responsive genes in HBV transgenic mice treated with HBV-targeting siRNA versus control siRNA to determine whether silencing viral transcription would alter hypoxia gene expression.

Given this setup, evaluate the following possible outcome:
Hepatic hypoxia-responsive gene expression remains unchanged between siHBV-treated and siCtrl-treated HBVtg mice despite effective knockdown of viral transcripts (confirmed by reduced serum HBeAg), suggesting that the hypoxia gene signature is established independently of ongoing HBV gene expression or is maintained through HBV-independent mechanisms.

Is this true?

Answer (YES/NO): YES